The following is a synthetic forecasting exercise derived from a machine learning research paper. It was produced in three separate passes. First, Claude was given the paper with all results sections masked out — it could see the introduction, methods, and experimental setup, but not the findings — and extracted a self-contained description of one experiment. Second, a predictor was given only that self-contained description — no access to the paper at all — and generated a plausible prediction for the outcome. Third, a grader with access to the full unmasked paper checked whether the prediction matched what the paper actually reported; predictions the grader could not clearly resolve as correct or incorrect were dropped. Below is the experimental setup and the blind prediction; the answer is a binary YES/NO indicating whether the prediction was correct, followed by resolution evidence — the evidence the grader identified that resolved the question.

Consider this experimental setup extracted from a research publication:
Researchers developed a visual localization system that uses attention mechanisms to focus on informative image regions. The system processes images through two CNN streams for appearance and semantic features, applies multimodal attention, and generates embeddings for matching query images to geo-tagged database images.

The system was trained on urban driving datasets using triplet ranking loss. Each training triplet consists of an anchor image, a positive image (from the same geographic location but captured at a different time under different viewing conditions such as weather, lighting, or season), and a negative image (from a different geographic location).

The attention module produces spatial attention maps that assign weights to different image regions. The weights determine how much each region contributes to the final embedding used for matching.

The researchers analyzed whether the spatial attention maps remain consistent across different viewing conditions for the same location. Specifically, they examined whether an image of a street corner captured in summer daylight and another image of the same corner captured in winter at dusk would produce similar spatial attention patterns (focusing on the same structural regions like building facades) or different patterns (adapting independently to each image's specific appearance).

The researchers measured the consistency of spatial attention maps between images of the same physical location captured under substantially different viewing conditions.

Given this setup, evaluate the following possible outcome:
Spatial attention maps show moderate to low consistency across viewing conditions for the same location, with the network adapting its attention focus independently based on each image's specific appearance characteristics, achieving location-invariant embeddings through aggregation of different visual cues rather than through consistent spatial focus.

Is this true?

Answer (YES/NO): NO